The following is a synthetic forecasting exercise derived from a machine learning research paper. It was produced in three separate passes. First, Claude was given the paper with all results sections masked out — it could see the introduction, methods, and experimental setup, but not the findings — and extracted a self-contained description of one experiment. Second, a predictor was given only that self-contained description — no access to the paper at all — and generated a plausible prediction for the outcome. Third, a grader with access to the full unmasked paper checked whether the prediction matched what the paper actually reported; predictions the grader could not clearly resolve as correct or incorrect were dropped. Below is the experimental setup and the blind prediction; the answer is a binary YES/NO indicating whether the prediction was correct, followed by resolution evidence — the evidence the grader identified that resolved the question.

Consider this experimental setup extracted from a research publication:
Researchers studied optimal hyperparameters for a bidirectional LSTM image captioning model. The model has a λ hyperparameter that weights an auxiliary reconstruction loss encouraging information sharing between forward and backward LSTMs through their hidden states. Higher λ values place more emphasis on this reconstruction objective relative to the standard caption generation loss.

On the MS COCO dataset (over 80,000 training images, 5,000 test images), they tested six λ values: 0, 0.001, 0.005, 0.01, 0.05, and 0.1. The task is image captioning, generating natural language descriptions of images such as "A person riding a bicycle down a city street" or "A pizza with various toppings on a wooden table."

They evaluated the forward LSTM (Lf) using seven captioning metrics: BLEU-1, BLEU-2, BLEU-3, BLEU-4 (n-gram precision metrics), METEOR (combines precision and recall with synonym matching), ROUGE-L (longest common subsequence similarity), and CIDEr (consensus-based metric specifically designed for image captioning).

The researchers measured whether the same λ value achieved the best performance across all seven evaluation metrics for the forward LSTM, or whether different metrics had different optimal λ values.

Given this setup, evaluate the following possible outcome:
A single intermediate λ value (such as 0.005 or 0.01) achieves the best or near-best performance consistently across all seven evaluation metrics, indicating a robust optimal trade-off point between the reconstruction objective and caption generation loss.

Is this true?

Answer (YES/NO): YES